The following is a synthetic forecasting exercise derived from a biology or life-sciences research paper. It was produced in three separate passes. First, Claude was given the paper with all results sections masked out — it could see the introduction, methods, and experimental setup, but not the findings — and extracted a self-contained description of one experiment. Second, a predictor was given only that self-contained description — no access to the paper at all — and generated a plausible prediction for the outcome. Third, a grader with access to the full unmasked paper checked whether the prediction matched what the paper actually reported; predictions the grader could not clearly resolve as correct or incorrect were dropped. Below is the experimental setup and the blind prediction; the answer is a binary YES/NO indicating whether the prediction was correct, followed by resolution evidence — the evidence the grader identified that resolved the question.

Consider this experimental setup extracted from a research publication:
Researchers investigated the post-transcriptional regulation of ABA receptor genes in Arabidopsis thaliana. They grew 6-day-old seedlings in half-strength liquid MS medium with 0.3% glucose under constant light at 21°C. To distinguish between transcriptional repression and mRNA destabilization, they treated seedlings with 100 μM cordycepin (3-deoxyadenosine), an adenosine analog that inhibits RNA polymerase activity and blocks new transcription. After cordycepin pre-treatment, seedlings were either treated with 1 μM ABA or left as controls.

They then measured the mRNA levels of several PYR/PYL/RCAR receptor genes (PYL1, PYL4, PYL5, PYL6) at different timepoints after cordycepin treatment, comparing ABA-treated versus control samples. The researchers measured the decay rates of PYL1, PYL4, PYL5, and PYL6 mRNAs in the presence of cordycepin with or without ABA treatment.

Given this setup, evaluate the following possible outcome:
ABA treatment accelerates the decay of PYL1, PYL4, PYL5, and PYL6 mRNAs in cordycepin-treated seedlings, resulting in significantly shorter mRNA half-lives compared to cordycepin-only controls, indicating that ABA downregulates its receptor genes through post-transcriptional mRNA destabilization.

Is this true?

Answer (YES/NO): YES